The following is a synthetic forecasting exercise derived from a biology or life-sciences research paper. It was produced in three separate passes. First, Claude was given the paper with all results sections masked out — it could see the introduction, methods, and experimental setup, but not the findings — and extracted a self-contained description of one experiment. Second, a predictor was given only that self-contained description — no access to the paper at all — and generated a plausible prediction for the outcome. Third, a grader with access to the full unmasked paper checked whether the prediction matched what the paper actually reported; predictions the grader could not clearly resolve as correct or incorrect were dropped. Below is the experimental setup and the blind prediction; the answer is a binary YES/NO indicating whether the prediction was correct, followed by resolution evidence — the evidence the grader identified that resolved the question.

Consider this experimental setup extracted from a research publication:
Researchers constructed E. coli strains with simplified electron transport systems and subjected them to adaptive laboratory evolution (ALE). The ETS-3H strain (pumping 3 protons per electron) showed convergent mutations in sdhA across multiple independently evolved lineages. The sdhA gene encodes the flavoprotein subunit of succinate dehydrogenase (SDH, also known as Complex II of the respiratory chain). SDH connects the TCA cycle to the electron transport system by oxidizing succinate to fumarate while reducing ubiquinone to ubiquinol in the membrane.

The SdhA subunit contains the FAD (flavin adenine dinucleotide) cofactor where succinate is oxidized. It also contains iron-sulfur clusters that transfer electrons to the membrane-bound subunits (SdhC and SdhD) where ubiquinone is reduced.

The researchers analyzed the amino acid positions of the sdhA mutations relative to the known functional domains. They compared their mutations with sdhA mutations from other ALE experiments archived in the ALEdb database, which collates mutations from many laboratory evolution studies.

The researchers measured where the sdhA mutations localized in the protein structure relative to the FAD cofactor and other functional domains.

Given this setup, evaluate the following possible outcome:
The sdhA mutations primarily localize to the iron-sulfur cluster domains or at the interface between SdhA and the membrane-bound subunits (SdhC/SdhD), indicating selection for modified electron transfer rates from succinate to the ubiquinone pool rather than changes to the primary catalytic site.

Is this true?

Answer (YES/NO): NO